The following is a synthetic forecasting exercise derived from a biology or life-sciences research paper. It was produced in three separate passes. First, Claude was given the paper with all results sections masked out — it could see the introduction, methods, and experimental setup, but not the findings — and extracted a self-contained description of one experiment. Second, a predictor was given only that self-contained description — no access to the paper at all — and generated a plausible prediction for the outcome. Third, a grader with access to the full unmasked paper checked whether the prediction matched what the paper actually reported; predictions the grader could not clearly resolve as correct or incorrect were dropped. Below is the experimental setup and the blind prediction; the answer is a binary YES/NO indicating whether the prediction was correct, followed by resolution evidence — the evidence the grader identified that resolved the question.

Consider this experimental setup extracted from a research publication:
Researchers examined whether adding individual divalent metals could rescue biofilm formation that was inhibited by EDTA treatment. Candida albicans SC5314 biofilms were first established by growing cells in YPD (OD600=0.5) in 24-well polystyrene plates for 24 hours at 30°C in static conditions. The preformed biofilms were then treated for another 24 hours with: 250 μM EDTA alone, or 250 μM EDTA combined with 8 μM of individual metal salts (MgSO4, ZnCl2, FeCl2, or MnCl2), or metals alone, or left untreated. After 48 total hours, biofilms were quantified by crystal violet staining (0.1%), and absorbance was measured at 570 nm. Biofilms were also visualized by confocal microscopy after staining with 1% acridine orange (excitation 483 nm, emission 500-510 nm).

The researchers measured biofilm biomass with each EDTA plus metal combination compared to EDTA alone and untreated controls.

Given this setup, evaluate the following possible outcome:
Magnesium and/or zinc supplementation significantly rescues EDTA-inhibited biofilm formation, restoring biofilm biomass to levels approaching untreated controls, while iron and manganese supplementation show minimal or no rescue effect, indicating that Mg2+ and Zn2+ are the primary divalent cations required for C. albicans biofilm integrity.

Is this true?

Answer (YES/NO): NO